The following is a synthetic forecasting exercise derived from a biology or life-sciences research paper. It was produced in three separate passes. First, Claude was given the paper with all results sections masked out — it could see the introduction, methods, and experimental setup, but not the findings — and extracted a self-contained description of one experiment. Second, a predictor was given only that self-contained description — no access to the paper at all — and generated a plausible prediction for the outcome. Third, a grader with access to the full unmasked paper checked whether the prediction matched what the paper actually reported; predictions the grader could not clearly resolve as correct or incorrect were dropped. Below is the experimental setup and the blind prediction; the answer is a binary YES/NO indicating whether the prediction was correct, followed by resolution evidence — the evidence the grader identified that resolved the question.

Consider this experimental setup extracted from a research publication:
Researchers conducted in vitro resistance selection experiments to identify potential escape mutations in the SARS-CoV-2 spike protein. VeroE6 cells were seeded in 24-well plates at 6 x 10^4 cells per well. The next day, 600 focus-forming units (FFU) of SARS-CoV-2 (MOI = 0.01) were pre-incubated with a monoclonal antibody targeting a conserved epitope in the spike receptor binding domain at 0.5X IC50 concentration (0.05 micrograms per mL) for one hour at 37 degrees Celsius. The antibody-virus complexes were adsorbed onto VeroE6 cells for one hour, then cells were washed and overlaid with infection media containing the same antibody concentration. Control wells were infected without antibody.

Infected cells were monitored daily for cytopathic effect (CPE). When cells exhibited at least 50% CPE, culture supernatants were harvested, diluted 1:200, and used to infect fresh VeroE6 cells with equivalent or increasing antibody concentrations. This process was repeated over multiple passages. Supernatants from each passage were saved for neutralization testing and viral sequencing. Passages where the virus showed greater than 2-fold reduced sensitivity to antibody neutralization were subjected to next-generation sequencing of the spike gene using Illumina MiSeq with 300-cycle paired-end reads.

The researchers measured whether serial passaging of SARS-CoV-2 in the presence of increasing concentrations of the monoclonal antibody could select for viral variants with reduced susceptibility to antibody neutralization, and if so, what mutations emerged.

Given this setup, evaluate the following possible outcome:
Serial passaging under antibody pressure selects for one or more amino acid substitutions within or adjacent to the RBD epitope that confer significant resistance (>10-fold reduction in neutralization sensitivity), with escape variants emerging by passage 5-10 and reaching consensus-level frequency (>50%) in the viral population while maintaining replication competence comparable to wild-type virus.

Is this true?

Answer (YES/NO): NO